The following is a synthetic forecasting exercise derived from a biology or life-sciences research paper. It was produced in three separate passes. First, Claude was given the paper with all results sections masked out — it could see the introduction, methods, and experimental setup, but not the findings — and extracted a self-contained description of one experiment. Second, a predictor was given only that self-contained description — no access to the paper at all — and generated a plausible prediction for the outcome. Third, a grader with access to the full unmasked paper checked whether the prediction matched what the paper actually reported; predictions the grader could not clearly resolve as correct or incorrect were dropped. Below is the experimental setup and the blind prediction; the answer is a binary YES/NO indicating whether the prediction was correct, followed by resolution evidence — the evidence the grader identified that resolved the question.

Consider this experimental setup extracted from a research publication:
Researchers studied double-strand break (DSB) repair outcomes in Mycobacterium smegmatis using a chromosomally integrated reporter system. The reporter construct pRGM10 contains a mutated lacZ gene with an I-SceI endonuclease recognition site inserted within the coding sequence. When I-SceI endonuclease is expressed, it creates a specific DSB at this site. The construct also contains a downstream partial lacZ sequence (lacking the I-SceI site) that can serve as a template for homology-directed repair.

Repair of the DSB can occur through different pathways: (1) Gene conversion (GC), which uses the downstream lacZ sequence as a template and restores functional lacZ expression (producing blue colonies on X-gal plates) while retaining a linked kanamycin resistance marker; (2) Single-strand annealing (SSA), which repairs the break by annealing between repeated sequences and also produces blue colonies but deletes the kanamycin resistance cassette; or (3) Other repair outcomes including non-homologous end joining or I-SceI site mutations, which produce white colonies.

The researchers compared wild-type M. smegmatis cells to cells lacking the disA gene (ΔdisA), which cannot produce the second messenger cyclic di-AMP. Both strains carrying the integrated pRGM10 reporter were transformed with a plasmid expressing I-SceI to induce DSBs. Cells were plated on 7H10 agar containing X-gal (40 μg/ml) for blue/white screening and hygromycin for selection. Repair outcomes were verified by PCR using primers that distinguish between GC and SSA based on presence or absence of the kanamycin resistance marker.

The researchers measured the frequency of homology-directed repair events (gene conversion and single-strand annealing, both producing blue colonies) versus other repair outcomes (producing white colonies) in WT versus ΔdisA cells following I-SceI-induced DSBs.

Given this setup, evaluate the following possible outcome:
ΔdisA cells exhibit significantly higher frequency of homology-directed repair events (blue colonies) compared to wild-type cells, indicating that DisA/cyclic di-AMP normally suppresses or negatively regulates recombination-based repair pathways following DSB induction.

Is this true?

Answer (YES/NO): YES